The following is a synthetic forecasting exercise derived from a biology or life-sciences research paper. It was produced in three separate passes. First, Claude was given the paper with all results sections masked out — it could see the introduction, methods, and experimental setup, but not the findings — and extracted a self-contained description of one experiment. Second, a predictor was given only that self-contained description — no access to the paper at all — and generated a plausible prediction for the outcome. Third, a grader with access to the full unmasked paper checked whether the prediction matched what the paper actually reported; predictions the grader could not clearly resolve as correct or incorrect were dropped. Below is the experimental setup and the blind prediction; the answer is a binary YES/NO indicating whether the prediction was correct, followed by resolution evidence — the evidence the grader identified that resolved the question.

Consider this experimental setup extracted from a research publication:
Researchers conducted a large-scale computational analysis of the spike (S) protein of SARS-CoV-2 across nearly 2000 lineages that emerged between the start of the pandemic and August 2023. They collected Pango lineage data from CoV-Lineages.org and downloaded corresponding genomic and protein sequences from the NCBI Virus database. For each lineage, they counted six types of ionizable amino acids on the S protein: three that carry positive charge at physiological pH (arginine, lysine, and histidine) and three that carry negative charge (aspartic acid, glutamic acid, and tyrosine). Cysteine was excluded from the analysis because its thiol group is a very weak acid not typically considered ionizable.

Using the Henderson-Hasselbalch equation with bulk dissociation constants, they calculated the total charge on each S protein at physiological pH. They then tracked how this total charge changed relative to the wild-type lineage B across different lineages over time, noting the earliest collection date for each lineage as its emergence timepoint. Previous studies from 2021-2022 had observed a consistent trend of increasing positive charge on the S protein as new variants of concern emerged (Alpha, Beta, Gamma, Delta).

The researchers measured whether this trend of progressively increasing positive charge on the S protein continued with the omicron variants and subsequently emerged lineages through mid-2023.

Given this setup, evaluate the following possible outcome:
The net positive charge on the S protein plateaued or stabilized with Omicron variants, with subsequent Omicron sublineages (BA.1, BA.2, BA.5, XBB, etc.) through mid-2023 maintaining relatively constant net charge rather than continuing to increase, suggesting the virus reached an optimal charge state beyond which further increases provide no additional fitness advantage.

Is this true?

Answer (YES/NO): NO